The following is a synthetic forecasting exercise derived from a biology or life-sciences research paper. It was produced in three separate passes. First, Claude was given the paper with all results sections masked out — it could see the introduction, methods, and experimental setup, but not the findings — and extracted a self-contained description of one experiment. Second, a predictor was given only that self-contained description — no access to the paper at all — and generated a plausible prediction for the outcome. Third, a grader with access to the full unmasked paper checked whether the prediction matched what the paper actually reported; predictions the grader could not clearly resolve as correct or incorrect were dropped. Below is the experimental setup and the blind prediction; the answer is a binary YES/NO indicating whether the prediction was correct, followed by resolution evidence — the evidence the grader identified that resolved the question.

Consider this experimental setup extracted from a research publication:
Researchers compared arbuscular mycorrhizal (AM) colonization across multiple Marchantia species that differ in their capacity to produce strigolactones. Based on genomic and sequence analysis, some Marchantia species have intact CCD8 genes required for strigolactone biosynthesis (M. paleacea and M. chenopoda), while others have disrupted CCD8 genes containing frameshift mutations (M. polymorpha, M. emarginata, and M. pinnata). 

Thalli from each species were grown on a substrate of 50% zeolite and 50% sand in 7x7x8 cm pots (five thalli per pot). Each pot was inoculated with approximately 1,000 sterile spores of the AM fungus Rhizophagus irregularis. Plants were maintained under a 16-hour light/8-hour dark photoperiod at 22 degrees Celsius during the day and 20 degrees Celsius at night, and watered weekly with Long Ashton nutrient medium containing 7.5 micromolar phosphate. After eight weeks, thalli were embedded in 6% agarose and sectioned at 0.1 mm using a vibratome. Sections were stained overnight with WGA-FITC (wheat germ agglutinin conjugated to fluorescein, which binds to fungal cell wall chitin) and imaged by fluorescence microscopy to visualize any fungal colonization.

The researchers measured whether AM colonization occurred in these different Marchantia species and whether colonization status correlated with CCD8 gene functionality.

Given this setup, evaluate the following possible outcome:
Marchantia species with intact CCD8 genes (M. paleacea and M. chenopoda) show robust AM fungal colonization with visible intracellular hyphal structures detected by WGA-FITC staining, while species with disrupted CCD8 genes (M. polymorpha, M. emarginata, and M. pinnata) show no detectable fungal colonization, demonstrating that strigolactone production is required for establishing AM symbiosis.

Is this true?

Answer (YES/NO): NO